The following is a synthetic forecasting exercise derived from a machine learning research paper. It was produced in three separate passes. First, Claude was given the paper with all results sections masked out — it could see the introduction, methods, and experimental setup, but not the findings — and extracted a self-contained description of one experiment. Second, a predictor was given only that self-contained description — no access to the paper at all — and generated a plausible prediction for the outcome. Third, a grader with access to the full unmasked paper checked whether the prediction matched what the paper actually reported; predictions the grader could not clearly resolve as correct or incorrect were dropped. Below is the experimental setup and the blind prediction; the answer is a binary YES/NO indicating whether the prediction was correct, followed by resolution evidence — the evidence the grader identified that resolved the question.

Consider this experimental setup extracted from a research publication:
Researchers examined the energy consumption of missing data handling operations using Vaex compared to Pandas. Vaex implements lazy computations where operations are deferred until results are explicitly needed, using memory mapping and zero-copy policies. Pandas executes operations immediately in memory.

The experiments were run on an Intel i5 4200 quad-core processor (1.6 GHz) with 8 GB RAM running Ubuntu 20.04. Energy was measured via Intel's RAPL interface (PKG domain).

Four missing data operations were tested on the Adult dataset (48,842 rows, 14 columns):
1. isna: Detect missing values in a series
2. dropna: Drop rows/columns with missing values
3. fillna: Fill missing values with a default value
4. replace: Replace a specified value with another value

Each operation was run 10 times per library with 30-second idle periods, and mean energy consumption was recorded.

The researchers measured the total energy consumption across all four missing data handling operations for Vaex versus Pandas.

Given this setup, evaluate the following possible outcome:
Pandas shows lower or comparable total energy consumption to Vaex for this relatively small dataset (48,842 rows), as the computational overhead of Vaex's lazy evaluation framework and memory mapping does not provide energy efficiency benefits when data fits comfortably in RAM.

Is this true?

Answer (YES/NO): NO